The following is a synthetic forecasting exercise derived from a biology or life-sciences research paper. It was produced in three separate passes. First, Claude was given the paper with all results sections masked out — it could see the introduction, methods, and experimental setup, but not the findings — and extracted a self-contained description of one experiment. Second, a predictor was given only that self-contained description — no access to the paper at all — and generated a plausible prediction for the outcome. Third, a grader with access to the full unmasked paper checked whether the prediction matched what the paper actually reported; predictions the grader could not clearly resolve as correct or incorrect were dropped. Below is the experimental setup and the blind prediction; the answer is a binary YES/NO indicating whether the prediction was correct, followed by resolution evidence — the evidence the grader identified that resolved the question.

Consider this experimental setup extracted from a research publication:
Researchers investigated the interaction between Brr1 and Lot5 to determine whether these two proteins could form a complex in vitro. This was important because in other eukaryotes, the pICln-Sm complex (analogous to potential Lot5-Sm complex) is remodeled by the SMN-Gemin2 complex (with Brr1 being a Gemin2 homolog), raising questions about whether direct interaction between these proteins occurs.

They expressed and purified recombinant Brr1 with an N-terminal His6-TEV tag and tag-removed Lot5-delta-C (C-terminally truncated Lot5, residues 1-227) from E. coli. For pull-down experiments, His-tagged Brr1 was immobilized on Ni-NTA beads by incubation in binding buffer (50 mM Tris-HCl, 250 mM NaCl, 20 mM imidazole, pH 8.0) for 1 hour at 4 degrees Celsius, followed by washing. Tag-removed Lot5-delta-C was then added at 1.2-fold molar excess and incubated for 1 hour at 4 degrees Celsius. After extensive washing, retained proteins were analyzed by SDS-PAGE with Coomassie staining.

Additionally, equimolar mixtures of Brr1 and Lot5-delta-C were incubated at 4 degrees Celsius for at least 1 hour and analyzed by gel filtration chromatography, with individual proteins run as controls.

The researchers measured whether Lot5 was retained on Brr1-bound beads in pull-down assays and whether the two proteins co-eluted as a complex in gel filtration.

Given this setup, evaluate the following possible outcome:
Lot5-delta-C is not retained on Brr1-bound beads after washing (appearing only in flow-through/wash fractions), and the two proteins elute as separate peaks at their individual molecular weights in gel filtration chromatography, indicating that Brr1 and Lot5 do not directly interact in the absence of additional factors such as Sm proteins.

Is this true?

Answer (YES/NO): YES